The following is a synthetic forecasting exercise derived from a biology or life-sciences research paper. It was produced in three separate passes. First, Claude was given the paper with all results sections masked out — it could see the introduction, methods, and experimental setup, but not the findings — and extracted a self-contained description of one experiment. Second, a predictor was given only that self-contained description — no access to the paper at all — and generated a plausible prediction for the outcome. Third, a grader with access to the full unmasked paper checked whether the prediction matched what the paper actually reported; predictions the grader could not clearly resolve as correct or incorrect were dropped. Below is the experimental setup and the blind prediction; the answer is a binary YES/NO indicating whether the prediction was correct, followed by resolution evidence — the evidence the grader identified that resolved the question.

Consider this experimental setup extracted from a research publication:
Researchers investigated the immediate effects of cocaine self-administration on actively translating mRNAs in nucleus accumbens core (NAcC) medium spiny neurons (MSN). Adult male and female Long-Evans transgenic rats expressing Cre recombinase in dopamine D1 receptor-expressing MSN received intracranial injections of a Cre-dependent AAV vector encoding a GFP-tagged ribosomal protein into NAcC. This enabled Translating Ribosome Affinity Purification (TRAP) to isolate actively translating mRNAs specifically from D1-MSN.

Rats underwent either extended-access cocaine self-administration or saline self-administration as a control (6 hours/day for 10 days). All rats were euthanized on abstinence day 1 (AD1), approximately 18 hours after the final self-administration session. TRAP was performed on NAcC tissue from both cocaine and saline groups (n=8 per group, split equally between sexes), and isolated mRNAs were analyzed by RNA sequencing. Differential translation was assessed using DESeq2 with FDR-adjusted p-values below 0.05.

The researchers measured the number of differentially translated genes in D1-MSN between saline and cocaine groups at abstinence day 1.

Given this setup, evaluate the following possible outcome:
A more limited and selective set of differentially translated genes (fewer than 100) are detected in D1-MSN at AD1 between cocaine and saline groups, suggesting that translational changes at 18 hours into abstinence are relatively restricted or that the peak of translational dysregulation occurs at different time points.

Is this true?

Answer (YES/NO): NO